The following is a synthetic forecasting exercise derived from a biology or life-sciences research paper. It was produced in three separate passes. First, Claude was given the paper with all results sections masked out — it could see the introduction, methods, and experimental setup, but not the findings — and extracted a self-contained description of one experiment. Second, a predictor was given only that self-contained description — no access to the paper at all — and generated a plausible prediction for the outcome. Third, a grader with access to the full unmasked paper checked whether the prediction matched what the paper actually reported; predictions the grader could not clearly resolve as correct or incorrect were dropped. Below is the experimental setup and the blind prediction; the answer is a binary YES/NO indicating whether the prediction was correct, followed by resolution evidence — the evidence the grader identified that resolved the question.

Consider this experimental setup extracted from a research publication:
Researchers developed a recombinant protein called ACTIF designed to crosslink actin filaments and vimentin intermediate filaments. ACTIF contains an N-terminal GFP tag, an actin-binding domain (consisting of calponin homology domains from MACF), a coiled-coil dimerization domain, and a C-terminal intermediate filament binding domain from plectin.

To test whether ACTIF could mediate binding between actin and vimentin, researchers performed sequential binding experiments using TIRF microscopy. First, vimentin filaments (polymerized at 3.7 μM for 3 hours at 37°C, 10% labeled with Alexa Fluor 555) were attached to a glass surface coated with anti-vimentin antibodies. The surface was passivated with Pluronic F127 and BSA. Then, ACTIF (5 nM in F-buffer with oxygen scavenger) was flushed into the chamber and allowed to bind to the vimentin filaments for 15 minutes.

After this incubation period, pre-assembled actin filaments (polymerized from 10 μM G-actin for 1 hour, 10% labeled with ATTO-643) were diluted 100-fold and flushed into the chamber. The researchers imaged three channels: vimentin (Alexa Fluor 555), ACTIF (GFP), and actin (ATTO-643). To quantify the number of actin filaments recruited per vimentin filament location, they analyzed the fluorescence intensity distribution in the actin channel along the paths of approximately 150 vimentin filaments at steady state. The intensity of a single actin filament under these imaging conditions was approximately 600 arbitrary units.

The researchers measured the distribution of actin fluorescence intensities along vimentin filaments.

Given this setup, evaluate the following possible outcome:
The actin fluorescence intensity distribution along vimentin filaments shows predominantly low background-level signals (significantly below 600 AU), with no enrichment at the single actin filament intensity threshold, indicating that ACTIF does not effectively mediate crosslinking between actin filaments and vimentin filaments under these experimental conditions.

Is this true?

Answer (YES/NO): NO